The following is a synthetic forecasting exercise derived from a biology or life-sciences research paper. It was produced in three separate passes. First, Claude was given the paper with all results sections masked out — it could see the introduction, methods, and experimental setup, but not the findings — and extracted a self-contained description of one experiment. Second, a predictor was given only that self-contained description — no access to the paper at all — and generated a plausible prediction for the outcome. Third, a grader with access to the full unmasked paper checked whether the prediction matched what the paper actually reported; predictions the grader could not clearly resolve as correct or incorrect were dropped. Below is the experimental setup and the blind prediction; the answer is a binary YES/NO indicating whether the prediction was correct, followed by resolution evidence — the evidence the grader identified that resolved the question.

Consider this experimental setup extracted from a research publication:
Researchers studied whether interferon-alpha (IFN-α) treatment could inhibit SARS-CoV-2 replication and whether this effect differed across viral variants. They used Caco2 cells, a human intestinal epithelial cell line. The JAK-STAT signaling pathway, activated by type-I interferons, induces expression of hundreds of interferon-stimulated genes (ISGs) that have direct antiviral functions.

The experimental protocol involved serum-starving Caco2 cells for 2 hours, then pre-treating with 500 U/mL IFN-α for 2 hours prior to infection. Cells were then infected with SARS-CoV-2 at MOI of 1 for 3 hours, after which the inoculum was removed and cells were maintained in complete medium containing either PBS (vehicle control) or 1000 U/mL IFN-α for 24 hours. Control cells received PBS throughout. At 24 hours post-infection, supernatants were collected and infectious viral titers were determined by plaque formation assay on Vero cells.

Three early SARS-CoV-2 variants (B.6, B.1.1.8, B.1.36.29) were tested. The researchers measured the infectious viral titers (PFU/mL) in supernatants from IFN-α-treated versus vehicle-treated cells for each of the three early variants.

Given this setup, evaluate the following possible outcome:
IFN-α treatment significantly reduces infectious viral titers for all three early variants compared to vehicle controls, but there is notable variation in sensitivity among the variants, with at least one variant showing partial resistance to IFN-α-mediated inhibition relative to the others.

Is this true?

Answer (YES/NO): NO